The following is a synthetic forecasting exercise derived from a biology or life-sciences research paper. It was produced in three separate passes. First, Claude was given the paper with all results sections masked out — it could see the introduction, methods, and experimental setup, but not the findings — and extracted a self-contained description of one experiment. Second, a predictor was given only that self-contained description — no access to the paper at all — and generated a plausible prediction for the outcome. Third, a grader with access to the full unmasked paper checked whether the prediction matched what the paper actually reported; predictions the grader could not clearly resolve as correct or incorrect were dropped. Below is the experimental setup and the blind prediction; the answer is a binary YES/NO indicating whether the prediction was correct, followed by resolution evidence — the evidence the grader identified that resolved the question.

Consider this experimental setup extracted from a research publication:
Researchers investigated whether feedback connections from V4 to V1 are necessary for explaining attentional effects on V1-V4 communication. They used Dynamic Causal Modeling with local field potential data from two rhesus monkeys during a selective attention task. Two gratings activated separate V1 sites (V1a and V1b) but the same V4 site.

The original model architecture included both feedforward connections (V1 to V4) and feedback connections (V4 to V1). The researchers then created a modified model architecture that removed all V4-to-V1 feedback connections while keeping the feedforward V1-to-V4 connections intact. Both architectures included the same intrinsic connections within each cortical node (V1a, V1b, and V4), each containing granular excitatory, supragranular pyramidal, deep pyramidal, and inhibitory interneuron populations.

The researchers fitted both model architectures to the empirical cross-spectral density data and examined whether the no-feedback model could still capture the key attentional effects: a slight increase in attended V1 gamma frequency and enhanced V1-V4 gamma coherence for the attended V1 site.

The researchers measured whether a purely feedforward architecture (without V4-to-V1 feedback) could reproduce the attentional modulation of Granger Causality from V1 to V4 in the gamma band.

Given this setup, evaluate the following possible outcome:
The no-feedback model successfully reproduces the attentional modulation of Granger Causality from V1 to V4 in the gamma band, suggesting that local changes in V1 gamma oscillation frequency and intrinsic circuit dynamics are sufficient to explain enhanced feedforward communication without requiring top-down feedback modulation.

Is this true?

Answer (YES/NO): YES